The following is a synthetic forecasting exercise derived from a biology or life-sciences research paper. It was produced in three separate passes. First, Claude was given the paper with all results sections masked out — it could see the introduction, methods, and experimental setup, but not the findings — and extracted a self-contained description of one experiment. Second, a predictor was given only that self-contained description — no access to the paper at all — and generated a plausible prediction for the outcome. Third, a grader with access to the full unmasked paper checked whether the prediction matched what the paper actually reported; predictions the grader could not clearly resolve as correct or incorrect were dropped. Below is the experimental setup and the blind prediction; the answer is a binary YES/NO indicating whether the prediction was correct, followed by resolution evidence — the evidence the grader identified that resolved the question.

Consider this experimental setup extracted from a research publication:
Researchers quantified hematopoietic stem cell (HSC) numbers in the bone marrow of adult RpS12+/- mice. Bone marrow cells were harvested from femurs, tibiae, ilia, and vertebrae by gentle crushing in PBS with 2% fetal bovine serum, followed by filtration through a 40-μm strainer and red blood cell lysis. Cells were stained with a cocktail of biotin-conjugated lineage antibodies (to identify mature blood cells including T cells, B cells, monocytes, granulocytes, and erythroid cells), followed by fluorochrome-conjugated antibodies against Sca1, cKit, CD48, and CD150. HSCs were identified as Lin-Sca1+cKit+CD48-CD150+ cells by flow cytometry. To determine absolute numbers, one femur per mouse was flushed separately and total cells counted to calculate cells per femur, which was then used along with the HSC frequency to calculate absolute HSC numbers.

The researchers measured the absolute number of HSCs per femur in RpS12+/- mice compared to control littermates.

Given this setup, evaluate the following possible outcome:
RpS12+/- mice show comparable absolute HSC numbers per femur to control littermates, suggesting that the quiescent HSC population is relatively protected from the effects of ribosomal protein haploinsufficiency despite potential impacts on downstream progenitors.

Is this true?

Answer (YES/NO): NO